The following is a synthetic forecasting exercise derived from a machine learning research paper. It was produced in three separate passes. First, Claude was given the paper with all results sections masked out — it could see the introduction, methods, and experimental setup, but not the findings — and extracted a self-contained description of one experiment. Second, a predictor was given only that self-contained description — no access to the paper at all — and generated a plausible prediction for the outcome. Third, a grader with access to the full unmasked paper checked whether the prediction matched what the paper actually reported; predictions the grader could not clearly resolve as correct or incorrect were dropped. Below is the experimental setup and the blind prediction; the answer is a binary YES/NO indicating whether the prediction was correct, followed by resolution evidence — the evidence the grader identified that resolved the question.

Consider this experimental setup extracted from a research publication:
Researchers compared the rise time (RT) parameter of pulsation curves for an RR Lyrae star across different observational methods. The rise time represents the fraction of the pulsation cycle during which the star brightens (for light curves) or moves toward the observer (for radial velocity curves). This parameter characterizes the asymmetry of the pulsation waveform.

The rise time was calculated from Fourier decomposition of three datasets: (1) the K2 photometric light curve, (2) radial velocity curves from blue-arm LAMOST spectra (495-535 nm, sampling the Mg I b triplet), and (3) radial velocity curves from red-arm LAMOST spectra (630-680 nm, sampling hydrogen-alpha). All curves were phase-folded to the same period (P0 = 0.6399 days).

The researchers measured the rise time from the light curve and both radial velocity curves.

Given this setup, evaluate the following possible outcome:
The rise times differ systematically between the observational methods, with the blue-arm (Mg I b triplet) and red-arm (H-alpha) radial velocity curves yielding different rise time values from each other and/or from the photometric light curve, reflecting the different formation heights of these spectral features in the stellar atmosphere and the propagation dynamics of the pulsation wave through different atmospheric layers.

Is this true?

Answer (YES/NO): YES